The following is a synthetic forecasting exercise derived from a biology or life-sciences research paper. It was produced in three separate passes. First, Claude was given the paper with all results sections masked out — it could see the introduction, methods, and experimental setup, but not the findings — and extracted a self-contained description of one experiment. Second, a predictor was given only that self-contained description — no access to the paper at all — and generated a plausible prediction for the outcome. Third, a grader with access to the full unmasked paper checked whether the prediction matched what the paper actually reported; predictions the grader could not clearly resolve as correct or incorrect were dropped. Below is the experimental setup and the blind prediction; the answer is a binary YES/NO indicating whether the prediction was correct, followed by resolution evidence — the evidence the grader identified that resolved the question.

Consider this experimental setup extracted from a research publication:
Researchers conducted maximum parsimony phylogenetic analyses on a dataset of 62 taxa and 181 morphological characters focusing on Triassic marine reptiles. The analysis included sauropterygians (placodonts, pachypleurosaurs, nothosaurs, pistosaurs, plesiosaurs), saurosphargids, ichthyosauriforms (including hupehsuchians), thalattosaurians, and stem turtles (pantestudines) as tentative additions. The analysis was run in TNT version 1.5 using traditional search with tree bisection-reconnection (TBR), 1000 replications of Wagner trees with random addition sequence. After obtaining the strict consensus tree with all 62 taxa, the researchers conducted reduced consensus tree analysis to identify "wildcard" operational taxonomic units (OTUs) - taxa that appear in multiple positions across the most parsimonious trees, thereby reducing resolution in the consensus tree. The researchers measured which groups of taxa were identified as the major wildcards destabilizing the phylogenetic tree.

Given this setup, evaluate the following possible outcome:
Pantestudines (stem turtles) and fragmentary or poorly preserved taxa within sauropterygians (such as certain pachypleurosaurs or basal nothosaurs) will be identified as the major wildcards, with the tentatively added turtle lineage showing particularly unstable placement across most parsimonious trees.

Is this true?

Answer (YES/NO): NO